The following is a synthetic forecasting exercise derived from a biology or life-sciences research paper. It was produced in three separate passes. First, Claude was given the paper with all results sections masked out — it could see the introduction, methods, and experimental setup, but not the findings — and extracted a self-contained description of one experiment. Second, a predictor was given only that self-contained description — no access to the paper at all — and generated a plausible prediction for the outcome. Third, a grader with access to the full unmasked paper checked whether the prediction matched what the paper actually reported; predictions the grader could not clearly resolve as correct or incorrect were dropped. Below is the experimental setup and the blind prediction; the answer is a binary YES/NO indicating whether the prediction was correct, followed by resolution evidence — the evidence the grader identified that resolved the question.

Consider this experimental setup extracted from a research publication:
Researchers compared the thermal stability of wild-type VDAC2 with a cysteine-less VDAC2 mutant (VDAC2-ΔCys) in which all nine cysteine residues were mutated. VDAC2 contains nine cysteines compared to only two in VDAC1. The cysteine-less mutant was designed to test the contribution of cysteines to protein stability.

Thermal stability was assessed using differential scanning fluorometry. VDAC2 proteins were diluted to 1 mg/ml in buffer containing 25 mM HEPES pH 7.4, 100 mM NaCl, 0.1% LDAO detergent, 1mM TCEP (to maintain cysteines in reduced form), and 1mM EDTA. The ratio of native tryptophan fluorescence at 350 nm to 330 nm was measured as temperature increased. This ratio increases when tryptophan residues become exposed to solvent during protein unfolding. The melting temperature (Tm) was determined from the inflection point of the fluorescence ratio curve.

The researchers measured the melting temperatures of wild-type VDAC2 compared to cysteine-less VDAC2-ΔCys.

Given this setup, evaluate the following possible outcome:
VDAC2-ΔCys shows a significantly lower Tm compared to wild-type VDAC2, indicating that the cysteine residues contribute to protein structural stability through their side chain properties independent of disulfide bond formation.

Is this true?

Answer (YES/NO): NO